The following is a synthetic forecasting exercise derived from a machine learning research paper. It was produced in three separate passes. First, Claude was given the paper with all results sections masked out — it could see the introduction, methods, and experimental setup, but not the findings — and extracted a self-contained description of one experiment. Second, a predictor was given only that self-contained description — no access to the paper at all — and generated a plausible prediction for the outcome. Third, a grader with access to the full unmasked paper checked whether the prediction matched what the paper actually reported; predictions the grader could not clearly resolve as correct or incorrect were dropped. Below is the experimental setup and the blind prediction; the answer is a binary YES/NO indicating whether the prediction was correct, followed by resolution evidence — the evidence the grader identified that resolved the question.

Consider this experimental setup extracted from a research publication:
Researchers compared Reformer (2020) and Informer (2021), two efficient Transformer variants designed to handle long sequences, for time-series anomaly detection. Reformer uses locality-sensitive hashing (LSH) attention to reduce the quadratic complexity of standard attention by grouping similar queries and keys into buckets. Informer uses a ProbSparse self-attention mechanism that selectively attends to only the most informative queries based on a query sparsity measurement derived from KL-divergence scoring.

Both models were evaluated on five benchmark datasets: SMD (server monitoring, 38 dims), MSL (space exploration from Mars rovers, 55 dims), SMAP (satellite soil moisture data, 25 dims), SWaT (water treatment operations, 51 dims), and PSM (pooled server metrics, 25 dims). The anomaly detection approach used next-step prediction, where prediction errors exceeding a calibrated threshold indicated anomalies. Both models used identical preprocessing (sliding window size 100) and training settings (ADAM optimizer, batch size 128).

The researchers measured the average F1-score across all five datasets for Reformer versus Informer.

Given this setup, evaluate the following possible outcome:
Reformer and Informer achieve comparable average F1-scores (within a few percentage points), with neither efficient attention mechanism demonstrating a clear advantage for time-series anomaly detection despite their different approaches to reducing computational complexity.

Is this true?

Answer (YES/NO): YES